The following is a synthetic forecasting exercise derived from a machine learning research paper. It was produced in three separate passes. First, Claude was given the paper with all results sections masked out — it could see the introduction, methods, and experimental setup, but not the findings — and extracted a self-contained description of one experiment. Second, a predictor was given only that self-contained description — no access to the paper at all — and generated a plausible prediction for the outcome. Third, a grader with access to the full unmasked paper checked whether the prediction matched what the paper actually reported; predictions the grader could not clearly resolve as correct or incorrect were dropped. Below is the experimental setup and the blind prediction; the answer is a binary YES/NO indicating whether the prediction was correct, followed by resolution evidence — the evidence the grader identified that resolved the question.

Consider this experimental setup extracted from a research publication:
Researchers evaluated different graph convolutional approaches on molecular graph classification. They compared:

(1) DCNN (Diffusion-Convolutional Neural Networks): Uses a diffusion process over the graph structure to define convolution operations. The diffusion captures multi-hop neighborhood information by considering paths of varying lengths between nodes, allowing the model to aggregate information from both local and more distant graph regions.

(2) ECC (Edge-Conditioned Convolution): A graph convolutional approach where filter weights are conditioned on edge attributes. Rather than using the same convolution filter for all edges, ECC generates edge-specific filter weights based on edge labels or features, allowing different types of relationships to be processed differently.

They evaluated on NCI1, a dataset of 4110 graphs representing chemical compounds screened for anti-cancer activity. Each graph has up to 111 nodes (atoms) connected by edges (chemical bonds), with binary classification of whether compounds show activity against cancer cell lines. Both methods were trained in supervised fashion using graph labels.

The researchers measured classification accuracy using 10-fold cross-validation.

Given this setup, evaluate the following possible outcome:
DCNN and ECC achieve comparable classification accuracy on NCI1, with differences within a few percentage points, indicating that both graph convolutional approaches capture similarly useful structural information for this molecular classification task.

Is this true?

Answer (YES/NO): NO